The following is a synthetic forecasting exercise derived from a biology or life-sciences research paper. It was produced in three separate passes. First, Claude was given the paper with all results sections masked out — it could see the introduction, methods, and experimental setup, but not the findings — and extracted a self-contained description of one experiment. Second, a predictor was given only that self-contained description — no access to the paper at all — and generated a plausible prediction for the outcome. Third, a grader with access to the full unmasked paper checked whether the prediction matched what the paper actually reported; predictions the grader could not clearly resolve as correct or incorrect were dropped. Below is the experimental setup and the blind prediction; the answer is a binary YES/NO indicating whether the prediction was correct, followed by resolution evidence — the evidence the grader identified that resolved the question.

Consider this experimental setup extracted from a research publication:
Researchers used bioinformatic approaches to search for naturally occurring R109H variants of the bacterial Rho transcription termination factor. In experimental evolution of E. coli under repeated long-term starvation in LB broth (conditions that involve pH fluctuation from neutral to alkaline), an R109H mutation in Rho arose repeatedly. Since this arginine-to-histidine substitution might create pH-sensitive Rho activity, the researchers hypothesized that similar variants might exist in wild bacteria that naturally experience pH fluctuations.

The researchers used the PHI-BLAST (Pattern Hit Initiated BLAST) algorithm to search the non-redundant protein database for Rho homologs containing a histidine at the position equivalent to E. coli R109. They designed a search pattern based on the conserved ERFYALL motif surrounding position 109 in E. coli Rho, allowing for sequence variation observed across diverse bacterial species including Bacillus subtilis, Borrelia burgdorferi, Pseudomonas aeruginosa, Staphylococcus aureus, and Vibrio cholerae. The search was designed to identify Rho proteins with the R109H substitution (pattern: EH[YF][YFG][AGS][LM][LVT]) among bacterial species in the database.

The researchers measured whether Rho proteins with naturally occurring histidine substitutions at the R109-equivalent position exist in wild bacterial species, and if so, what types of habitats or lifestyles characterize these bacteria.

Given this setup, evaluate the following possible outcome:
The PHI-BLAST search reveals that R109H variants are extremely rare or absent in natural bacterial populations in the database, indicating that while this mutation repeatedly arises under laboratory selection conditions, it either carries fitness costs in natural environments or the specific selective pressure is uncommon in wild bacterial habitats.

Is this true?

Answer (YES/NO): NO